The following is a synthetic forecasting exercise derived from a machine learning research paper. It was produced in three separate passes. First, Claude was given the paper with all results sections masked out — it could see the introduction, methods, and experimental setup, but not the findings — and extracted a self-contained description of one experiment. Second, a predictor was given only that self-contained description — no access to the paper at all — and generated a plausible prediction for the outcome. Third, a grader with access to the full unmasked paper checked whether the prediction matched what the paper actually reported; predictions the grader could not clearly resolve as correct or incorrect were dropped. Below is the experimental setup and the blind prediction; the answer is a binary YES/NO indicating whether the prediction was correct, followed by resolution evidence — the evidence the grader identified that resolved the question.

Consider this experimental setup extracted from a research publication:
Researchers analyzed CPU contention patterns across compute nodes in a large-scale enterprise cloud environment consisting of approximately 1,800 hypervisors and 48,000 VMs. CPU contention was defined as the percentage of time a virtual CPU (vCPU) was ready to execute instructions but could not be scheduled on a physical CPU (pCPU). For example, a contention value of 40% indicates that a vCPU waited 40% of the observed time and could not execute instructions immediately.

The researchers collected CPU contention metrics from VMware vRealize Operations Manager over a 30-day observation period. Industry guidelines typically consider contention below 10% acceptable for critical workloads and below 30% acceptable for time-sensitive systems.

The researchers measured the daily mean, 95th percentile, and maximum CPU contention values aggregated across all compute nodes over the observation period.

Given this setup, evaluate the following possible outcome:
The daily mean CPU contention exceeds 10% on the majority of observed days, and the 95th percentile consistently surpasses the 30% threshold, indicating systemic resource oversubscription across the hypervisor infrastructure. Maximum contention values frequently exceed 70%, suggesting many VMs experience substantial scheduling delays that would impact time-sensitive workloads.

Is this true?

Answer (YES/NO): NO